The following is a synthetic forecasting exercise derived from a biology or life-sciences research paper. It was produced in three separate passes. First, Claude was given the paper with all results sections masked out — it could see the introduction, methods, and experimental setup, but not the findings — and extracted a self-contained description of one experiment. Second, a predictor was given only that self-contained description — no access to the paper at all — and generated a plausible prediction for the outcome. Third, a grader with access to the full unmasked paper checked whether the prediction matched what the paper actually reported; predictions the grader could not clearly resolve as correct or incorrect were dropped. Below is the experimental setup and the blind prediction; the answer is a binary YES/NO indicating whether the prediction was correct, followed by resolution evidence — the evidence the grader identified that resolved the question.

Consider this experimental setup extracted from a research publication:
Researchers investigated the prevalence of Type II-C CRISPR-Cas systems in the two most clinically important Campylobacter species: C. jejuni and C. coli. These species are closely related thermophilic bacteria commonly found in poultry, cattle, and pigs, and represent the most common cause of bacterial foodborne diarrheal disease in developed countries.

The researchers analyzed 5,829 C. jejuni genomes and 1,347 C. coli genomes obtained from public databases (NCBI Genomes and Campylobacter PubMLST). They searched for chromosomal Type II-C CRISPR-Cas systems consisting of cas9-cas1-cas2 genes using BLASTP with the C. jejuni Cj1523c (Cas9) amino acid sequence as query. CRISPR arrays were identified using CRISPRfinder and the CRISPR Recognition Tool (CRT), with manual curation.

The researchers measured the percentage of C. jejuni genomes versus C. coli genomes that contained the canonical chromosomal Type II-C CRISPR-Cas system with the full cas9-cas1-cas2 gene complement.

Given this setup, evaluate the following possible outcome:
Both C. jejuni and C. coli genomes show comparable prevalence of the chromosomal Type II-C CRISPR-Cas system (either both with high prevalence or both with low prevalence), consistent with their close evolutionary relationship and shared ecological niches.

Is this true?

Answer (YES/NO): NO